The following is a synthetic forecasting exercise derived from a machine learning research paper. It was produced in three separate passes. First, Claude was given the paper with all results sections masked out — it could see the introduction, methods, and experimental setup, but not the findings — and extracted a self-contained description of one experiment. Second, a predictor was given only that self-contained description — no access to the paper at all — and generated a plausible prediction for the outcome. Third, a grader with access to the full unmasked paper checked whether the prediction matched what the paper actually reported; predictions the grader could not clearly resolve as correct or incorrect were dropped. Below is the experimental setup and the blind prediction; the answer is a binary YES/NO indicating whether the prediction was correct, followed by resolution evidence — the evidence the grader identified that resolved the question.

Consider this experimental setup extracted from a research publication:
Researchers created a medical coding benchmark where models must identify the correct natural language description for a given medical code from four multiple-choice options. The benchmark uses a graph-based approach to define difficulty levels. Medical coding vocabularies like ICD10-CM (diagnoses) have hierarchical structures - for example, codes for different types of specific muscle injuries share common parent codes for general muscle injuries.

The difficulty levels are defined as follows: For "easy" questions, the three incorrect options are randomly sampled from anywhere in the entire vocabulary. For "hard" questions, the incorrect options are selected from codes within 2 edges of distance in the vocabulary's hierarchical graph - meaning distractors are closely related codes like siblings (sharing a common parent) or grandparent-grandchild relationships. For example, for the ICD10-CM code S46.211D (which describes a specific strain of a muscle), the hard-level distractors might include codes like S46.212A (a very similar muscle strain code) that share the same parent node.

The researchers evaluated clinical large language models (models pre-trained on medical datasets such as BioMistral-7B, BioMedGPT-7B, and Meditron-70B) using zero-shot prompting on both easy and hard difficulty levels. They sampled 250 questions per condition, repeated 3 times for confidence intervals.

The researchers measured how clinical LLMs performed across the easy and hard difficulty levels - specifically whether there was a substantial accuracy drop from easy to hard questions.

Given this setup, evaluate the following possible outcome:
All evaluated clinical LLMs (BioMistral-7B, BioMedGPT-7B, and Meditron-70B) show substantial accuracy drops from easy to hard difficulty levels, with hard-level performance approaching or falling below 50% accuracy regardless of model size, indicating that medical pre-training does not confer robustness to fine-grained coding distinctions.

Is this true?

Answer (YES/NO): NO